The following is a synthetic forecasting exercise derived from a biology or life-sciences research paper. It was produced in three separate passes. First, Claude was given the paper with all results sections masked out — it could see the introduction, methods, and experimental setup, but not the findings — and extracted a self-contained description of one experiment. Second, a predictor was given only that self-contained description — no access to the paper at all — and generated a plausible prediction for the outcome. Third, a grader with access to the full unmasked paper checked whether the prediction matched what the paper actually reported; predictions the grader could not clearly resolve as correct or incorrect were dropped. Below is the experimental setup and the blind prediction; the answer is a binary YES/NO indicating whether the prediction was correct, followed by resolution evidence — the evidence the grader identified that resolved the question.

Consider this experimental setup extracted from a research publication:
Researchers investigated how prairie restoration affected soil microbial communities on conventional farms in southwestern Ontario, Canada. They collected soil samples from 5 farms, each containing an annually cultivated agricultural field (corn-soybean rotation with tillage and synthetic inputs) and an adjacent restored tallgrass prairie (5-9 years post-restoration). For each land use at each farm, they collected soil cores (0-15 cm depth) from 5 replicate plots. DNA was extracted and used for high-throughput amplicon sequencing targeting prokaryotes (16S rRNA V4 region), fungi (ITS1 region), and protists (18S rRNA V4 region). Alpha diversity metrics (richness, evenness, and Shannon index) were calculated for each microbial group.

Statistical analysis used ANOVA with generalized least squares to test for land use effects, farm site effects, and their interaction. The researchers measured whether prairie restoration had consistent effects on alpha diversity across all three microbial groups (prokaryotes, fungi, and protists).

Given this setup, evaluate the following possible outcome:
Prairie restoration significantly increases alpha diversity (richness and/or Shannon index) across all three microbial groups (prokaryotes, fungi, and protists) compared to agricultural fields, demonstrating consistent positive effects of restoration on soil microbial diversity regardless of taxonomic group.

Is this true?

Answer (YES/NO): NO